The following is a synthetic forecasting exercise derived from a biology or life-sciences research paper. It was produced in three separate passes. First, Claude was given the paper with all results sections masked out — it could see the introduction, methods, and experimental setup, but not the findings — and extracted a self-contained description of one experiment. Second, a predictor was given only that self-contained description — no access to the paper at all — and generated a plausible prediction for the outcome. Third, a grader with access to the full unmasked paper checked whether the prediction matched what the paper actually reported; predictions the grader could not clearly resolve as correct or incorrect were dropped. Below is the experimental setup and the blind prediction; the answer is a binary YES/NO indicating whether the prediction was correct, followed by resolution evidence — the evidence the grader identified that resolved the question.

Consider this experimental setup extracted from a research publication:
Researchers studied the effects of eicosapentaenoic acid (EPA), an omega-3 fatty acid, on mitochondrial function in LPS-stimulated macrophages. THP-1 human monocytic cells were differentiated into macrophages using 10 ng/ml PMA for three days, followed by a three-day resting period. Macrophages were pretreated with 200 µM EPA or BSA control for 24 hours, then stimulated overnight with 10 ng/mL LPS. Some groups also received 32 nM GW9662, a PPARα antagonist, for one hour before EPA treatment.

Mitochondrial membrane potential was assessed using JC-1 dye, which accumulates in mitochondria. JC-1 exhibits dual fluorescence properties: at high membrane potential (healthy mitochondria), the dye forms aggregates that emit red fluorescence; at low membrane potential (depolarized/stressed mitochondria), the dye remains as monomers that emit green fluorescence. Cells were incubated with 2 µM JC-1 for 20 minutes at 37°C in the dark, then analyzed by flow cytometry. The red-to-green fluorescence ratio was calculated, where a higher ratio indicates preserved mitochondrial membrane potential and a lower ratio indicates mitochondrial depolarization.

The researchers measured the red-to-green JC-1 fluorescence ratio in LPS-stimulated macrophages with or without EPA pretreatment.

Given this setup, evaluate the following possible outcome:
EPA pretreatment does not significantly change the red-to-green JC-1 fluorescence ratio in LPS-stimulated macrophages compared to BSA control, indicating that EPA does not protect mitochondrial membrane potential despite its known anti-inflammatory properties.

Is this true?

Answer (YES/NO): NO